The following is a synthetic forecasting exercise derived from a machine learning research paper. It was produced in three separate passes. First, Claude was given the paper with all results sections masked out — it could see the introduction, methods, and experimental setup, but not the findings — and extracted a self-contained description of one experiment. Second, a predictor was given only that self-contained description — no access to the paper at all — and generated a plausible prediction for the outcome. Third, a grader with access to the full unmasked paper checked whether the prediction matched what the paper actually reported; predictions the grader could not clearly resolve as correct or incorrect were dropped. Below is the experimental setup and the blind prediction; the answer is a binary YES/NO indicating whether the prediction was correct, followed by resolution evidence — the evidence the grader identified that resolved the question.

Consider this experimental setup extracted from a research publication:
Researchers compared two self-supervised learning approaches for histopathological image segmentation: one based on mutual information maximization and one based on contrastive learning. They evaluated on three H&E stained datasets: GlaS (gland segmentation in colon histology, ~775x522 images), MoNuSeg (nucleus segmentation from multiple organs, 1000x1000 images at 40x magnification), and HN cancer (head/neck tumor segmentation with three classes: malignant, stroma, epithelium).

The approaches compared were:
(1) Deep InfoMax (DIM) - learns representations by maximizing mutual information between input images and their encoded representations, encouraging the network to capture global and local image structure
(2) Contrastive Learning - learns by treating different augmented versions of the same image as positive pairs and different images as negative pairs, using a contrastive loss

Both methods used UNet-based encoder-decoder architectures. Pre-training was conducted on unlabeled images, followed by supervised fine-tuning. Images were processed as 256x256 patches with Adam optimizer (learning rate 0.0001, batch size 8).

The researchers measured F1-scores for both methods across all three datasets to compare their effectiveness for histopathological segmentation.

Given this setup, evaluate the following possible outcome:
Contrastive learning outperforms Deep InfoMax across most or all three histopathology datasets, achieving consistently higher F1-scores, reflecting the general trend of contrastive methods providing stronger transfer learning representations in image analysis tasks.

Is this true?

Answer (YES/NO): NO